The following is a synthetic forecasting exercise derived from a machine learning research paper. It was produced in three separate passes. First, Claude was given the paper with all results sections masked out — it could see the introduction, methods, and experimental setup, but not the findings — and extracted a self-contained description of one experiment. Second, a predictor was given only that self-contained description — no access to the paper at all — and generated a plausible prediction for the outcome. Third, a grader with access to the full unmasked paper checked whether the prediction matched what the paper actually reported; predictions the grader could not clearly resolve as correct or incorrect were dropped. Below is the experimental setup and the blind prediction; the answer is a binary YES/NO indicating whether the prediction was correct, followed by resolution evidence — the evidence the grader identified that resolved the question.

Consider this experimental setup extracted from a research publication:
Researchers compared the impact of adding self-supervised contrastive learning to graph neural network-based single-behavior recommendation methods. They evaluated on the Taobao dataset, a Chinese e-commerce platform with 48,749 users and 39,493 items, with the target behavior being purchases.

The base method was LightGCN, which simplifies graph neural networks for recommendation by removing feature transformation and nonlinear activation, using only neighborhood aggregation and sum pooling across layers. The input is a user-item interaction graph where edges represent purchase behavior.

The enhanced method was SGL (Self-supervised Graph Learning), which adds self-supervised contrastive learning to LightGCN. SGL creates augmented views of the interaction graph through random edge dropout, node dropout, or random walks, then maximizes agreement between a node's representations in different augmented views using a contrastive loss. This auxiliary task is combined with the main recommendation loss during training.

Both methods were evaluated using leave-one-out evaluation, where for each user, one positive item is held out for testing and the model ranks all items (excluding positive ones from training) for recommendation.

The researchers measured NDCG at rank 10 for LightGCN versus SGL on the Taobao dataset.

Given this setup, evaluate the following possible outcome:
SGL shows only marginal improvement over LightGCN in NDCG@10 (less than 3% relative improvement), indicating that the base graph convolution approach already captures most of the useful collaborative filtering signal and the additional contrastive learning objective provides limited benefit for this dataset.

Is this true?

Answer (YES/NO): NO